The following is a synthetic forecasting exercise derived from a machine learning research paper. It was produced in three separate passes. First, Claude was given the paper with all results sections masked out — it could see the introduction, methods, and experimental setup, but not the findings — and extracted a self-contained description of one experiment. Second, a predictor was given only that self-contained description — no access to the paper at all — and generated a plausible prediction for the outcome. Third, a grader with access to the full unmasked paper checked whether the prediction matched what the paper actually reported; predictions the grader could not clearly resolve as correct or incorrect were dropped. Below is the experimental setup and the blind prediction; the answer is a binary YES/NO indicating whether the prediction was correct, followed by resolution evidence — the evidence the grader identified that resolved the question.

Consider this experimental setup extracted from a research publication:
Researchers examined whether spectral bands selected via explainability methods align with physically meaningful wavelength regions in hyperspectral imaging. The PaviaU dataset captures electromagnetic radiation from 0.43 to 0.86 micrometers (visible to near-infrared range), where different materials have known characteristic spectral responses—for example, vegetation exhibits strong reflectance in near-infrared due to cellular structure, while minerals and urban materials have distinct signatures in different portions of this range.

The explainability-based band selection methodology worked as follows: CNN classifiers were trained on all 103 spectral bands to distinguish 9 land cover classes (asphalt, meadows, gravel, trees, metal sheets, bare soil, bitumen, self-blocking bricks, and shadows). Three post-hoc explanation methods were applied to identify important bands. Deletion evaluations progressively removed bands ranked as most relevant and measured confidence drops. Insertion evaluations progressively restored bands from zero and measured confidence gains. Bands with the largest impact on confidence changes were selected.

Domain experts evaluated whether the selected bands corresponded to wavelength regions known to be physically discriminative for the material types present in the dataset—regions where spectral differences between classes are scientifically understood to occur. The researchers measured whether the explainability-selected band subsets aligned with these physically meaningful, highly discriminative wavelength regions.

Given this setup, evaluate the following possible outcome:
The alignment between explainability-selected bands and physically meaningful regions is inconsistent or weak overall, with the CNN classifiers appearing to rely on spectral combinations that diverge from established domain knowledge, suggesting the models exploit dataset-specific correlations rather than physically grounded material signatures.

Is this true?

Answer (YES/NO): NO